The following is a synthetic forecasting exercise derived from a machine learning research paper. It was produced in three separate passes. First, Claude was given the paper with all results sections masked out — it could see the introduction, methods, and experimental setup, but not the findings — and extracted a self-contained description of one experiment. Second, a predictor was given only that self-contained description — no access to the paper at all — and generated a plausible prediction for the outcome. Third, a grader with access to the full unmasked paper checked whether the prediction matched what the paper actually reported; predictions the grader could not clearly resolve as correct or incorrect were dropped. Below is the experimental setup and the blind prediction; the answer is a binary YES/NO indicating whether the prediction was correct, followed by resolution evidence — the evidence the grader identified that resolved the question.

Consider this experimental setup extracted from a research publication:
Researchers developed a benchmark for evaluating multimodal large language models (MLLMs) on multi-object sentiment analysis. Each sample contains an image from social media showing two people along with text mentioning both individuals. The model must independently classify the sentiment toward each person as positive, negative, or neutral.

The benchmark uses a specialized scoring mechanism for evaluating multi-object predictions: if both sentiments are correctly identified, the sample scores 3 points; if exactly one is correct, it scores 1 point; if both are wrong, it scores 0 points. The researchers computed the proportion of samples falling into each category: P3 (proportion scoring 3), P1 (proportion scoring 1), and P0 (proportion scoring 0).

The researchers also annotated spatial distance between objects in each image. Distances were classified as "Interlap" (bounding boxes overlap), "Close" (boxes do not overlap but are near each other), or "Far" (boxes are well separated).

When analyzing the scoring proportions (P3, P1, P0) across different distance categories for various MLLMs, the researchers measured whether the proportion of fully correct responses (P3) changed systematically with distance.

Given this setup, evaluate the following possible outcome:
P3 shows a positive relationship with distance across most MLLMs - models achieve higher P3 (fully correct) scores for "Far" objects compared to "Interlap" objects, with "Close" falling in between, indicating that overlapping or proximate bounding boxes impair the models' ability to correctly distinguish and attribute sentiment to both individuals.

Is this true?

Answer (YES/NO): NO